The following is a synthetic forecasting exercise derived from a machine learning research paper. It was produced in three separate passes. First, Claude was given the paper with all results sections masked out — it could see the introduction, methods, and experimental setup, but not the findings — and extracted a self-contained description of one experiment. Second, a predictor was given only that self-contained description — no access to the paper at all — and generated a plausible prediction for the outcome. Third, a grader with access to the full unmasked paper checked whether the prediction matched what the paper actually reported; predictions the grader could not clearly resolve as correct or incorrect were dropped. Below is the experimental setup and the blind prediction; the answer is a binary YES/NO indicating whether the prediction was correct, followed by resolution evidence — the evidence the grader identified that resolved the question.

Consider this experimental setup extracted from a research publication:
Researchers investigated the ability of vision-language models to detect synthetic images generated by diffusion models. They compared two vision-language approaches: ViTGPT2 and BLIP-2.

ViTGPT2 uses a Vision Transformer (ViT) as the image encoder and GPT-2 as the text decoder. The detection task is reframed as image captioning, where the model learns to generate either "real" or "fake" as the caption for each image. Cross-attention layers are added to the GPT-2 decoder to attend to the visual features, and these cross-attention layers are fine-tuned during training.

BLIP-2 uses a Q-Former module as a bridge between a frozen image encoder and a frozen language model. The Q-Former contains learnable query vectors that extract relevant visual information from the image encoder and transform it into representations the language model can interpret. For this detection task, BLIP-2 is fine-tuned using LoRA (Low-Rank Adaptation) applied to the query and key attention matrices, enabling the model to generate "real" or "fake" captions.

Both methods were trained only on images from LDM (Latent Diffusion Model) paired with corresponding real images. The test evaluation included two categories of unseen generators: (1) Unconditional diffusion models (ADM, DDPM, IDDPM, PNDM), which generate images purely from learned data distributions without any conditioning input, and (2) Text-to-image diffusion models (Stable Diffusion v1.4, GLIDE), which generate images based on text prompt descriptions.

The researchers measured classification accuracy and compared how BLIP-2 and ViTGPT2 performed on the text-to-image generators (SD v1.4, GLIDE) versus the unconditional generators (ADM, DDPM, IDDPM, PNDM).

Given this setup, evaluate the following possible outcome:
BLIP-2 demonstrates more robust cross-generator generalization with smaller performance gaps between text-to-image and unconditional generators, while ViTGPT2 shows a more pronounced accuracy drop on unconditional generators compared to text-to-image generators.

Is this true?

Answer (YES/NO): YES